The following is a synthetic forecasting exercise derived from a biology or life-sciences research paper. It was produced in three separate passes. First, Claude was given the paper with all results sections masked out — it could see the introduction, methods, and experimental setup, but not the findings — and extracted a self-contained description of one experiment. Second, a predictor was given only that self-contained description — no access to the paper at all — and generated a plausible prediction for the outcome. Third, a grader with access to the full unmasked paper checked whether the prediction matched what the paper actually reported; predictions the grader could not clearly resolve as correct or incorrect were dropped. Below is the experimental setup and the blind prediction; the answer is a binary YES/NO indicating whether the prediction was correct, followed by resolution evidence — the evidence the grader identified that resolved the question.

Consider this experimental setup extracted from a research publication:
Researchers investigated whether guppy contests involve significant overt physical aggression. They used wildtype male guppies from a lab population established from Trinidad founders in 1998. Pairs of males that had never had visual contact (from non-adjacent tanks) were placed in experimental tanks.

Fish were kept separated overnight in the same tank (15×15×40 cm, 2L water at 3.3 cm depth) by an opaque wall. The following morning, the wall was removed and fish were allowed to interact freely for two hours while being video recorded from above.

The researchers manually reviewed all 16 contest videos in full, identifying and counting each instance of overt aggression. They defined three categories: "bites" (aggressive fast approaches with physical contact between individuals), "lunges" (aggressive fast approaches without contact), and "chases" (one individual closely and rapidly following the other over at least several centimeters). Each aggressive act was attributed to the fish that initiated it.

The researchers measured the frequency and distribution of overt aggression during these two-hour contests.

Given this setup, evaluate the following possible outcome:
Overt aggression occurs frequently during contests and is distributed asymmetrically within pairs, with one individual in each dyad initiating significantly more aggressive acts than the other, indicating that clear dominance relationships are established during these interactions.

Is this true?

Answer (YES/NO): NO